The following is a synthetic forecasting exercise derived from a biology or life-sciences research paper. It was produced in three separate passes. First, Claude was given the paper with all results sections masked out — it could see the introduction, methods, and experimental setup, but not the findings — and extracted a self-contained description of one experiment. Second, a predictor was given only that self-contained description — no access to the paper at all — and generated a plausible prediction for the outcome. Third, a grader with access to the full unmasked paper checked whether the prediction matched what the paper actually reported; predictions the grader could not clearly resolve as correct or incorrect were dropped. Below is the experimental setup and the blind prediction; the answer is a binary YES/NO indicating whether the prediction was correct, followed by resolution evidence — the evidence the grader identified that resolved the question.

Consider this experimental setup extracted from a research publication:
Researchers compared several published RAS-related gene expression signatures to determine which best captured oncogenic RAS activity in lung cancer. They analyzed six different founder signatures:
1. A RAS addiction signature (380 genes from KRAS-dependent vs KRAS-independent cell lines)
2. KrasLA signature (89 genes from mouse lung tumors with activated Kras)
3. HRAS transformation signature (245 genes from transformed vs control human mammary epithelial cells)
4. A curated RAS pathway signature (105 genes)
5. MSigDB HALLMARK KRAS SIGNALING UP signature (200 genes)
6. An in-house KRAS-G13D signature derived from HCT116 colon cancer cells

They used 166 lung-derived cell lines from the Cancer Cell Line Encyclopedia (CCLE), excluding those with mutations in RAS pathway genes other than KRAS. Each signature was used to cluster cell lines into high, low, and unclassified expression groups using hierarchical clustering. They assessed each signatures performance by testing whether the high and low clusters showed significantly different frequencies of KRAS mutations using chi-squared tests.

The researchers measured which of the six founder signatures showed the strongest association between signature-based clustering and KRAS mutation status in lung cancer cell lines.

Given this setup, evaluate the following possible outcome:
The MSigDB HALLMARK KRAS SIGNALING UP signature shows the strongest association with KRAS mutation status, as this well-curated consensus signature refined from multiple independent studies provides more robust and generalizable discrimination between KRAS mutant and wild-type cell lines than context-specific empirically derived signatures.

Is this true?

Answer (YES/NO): NO